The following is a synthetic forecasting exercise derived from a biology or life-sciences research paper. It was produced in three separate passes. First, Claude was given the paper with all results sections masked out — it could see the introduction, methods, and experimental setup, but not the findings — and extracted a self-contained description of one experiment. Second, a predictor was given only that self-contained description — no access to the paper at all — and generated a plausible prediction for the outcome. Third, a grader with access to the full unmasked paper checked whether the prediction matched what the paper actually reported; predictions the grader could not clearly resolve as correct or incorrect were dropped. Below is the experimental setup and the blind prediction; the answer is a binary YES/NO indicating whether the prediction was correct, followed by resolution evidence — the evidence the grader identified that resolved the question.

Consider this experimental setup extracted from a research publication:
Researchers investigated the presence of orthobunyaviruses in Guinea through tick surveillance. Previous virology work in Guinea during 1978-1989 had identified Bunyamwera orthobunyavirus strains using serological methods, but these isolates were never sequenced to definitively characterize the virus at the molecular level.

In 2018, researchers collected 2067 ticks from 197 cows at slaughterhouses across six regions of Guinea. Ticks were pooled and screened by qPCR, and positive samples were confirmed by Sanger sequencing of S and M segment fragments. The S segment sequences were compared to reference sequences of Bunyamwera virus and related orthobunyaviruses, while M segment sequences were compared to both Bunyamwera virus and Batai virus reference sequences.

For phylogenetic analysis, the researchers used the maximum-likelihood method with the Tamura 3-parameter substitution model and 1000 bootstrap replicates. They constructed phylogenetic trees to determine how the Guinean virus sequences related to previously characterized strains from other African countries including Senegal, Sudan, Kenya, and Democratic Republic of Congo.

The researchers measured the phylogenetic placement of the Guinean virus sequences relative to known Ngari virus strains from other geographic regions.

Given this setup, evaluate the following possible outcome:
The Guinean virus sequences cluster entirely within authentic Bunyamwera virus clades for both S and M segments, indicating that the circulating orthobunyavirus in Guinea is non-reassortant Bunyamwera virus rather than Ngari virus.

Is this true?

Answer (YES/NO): NO